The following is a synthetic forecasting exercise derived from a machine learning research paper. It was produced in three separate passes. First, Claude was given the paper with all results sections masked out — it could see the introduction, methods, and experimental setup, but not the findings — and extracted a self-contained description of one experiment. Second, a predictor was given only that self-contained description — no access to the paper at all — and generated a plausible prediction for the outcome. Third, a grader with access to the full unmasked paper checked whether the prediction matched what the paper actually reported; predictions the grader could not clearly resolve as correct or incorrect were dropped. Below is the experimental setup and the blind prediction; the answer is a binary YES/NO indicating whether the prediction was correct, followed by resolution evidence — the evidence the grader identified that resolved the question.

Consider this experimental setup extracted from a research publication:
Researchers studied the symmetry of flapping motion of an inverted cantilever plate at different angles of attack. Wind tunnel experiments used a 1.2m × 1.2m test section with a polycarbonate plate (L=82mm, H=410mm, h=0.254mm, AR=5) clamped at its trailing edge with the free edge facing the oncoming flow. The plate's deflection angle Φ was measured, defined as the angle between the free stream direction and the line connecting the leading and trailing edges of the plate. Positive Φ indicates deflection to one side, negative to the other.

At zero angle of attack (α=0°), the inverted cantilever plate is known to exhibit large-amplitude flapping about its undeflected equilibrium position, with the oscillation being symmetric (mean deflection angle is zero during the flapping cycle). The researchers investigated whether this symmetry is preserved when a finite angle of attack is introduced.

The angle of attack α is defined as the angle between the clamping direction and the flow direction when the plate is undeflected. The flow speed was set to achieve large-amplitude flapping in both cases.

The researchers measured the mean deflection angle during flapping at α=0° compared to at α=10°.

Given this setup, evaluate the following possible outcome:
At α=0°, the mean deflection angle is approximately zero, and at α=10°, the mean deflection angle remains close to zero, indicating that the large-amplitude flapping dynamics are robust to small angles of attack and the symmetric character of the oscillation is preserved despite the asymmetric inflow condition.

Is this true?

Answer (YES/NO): NO